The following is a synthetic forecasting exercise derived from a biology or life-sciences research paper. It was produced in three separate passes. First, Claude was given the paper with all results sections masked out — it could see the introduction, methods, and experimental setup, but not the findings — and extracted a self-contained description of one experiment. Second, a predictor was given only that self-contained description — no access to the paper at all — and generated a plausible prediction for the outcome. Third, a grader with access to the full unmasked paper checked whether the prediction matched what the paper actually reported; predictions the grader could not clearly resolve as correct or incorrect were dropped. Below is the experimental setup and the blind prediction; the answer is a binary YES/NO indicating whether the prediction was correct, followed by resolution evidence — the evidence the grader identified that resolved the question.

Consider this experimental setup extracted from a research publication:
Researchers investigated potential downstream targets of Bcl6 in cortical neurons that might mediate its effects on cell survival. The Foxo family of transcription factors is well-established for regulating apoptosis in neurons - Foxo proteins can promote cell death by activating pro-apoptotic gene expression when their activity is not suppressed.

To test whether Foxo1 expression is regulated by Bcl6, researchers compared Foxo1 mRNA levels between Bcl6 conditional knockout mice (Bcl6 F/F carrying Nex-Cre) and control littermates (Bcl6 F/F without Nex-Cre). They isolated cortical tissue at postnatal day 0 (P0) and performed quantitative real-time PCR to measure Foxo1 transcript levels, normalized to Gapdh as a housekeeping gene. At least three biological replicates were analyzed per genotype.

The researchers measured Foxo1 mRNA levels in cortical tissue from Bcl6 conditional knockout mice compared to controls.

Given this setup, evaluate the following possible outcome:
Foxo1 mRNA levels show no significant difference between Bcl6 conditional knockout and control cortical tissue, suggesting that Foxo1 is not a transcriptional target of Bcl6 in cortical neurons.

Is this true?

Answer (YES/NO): NO